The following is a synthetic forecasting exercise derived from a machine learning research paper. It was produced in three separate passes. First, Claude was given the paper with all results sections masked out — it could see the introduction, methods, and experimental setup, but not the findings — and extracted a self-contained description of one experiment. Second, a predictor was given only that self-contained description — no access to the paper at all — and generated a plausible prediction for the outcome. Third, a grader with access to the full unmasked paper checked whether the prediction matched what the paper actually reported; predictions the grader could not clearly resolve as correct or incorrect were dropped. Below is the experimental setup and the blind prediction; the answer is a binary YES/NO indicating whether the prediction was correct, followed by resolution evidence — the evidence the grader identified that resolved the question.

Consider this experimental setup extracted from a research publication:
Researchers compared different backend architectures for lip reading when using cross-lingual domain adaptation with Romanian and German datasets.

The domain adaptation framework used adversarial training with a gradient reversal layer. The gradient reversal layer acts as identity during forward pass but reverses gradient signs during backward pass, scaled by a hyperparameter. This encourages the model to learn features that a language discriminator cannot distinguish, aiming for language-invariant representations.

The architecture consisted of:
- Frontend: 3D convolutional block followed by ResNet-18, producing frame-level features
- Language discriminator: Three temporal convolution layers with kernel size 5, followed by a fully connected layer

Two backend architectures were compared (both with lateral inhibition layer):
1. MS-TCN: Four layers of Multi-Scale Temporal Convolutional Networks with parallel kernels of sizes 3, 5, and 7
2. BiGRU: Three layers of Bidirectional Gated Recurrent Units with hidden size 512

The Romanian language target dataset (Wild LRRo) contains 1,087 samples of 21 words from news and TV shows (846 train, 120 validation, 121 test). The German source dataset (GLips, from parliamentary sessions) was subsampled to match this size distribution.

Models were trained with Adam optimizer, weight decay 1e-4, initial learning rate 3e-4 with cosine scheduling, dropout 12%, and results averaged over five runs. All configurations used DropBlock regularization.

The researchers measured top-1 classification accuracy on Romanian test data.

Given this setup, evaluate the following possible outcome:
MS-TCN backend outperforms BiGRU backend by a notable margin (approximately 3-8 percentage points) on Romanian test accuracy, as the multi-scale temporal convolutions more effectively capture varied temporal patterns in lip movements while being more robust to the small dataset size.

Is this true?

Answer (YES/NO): YES